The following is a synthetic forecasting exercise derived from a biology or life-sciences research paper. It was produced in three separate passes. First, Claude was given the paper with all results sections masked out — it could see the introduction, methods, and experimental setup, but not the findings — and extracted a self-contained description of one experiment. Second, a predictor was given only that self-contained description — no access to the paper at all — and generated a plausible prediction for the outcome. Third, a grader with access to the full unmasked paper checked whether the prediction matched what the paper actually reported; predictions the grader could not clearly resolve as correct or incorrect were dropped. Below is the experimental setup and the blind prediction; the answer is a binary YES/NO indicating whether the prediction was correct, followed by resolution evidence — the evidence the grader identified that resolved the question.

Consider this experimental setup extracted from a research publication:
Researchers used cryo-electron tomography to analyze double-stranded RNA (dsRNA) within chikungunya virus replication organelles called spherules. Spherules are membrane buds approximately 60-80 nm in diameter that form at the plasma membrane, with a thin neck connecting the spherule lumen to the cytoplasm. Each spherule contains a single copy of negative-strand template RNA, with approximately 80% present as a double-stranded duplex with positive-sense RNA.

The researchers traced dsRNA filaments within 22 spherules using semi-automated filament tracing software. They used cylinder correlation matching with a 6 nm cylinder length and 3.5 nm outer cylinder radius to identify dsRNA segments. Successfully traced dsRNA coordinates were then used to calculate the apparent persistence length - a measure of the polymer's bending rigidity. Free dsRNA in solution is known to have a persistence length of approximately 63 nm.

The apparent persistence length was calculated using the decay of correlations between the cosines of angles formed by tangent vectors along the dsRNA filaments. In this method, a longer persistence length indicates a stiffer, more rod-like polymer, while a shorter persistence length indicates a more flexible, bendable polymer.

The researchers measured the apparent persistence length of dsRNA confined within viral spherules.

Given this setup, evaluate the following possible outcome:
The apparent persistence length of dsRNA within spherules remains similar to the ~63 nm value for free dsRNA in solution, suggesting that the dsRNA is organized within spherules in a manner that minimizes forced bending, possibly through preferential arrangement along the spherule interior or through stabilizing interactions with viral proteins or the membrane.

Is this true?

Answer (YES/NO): NO